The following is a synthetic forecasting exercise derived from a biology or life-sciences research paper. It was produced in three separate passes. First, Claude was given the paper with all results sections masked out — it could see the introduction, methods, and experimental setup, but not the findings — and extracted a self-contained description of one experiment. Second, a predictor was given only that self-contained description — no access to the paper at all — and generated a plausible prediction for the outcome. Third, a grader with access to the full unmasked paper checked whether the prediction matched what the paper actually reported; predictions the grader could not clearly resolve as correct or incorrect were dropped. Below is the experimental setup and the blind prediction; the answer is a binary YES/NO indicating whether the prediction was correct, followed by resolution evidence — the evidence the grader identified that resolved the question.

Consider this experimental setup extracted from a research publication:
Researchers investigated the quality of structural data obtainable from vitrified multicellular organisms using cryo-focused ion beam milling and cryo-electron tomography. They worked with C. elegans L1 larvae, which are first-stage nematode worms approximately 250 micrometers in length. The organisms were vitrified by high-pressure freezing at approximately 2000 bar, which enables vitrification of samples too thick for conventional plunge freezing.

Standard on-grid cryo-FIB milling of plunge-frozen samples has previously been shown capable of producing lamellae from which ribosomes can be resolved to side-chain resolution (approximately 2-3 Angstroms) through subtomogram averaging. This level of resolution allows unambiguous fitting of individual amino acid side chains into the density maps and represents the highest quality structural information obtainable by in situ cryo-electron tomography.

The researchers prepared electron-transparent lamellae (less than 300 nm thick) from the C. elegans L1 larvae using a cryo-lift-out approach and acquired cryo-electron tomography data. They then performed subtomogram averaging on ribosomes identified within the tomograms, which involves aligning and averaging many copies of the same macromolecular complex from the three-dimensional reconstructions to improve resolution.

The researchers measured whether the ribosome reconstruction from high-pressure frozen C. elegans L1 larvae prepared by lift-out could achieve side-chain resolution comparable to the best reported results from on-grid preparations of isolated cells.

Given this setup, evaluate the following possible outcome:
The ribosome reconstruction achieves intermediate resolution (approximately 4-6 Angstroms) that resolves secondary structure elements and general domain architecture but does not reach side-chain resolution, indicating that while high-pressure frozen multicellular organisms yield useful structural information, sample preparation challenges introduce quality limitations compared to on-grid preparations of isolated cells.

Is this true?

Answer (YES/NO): NO